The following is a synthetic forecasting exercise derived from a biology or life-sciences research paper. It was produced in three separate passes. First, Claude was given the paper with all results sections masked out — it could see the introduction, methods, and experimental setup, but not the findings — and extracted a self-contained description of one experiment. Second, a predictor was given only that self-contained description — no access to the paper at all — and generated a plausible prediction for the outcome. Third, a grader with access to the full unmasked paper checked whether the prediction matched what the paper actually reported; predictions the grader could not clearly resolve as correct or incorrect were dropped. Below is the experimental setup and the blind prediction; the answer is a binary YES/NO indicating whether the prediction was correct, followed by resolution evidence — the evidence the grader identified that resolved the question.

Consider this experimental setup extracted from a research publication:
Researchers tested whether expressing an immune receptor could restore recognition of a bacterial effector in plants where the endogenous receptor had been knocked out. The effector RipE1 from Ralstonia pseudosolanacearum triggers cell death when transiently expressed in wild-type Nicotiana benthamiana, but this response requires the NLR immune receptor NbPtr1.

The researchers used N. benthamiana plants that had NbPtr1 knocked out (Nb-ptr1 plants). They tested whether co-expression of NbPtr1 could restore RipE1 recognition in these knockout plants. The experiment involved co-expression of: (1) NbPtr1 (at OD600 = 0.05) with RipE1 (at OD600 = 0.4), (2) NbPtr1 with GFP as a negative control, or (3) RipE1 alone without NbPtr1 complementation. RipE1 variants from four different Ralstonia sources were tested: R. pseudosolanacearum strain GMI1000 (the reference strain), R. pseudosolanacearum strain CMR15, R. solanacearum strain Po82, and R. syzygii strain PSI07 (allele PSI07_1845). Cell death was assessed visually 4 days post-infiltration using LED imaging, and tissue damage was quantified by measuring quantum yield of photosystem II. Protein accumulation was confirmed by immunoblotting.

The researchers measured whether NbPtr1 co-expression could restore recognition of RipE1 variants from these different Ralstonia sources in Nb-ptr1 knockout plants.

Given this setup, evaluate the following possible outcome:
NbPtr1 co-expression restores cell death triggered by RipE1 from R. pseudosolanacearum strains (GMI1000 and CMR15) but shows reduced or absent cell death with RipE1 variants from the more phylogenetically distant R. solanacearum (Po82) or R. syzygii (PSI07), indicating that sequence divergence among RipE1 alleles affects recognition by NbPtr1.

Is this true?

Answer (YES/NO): NO